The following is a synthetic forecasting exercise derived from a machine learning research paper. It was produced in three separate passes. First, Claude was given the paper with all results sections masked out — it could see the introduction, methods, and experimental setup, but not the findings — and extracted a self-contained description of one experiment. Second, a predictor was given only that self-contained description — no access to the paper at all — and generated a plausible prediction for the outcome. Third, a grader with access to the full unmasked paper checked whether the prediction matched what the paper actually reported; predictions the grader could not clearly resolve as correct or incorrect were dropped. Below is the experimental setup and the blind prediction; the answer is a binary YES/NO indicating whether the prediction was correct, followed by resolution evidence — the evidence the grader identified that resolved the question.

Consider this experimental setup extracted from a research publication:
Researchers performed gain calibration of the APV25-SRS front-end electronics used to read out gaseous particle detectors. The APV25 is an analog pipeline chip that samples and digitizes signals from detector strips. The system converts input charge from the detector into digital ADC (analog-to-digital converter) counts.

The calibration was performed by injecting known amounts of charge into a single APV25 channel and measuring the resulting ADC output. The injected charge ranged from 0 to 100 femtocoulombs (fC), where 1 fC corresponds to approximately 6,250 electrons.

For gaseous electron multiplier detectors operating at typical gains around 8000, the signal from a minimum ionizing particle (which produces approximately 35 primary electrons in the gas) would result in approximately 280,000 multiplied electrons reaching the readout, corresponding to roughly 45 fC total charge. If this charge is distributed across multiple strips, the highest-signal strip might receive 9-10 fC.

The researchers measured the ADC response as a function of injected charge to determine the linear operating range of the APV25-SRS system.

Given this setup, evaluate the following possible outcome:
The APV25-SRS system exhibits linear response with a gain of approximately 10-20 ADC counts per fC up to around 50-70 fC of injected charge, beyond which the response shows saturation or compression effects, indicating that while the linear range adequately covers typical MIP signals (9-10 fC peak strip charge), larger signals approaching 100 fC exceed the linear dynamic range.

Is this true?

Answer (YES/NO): NO